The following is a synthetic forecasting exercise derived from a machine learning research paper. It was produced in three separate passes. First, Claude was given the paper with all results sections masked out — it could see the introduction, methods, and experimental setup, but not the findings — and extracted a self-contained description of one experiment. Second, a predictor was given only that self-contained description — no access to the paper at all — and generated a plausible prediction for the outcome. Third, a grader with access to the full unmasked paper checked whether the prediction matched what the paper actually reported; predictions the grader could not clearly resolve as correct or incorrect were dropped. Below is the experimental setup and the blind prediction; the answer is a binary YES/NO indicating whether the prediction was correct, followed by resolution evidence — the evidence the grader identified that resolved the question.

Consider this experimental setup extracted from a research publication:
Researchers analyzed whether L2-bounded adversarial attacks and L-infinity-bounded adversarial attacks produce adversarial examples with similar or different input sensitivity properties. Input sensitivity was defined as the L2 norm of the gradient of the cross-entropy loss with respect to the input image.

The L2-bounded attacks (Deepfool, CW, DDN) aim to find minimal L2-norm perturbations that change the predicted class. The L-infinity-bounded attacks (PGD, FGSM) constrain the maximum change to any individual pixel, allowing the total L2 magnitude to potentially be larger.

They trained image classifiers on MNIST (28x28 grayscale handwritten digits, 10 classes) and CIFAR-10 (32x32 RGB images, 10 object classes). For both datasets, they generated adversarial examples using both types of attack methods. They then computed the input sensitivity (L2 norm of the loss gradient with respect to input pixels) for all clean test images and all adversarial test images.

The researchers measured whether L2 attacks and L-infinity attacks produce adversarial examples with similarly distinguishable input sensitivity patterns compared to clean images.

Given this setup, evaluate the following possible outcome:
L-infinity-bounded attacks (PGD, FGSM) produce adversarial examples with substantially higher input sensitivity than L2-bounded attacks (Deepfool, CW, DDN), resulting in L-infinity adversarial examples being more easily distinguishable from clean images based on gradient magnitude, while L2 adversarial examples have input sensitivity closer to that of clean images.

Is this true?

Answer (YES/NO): NO